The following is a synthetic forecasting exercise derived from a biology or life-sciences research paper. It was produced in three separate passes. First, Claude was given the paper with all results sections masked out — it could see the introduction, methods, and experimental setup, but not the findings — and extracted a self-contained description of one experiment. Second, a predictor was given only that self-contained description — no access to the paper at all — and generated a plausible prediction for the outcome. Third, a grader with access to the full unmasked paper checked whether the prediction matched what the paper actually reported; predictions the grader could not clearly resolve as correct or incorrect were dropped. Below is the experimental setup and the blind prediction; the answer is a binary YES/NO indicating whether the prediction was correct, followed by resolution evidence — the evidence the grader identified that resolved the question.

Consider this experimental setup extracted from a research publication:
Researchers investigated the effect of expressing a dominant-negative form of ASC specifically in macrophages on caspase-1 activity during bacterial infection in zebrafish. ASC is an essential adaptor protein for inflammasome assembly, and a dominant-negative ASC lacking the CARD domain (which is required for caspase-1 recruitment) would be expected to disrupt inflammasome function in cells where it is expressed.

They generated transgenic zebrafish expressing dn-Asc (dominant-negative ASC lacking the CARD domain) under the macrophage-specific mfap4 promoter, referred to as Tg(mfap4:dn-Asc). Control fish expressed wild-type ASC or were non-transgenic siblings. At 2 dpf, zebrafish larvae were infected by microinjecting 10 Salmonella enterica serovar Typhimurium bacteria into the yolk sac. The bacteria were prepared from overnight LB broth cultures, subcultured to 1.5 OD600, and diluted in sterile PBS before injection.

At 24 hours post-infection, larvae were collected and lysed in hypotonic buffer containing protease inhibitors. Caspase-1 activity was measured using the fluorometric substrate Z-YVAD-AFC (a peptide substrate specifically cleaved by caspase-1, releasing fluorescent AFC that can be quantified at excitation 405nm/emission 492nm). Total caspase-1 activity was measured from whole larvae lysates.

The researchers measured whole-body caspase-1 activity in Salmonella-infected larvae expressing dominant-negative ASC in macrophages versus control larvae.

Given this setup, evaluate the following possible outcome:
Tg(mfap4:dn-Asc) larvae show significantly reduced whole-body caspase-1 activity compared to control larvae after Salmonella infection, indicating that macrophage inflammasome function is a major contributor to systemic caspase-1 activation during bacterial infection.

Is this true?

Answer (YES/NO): YES